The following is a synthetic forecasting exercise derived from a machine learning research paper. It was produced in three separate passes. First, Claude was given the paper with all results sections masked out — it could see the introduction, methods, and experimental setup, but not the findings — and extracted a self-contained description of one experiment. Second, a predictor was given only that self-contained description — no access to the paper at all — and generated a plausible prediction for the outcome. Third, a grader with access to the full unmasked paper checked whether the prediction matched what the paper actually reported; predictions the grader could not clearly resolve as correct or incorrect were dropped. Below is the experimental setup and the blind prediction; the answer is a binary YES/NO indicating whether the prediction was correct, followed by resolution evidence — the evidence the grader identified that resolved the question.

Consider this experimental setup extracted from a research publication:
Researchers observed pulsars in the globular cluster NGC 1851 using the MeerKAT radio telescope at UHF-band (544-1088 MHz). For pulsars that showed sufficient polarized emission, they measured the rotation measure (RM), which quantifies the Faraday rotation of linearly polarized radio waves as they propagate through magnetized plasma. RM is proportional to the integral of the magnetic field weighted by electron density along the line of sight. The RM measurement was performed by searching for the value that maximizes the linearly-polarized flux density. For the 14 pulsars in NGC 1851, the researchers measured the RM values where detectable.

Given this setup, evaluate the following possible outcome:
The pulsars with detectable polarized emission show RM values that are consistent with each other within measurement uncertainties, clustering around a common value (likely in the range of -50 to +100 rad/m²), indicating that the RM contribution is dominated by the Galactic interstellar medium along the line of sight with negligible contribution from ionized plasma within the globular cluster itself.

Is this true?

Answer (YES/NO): YES